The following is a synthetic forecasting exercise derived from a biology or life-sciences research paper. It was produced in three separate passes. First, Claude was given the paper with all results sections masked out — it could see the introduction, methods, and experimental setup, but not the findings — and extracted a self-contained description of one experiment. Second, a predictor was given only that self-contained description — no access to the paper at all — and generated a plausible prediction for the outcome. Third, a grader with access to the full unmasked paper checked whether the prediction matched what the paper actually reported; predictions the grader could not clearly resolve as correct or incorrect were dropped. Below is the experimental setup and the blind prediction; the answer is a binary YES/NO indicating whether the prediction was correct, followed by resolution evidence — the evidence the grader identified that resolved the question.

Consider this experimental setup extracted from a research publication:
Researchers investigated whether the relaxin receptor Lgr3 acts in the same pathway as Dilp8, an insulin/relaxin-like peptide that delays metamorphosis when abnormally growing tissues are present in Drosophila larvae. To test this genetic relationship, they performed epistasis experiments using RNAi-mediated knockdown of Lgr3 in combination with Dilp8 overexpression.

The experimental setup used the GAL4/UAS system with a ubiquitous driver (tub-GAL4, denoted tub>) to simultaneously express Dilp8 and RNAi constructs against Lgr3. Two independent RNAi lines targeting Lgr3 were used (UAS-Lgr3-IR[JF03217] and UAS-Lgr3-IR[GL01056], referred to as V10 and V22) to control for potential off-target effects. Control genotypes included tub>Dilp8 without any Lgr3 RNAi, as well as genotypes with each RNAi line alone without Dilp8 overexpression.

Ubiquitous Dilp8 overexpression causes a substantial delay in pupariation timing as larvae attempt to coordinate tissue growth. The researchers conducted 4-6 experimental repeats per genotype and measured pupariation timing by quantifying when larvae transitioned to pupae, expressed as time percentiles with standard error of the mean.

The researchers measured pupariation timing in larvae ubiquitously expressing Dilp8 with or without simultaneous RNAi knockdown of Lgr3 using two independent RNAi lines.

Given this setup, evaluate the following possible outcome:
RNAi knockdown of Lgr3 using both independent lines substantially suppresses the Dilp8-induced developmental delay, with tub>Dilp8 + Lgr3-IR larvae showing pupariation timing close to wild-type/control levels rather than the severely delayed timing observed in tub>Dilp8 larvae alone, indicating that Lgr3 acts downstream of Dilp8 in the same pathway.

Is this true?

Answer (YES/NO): YES